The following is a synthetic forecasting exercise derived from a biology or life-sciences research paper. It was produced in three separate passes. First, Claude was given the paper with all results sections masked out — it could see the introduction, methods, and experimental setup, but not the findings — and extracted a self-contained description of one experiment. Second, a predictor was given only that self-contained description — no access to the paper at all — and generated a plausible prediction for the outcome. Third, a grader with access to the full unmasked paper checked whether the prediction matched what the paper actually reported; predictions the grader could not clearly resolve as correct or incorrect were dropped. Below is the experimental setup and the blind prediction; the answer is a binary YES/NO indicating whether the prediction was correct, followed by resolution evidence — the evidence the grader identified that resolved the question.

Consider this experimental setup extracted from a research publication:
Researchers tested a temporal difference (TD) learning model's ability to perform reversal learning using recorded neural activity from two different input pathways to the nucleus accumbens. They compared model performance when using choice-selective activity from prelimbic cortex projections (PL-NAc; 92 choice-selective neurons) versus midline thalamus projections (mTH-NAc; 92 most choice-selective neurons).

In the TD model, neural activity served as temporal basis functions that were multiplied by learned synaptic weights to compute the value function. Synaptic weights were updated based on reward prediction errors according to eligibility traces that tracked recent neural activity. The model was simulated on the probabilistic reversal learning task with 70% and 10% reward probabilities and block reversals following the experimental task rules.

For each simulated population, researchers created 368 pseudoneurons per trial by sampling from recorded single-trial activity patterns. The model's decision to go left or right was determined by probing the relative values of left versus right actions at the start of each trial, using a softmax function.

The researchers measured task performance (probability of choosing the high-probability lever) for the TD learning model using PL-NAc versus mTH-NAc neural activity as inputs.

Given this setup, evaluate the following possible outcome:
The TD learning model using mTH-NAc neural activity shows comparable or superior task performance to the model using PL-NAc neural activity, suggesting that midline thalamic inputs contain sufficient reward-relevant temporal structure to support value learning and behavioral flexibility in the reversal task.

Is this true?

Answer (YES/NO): NO